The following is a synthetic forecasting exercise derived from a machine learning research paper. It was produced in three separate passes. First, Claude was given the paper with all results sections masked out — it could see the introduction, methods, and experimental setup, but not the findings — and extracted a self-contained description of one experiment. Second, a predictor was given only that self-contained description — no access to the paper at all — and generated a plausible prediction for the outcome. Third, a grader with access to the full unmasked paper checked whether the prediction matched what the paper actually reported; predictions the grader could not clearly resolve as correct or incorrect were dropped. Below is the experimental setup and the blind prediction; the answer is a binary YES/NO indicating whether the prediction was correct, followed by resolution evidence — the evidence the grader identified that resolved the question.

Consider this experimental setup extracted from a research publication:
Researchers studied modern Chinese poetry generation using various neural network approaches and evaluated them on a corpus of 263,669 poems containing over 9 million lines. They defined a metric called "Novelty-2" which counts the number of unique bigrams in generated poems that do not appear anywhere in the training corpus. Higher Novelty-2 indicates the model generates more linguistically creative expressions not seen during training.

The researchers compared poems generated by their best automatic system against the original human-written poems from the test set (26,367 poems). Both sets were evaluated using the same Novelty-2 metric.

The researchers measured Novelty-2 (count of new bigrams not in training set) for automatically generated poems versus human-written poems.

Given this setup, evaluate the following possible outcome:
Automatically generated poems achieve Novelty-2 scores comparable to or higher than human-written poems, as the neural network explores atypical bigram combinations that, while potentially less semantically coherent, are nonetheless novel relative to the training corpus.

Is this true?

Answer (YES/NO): YES